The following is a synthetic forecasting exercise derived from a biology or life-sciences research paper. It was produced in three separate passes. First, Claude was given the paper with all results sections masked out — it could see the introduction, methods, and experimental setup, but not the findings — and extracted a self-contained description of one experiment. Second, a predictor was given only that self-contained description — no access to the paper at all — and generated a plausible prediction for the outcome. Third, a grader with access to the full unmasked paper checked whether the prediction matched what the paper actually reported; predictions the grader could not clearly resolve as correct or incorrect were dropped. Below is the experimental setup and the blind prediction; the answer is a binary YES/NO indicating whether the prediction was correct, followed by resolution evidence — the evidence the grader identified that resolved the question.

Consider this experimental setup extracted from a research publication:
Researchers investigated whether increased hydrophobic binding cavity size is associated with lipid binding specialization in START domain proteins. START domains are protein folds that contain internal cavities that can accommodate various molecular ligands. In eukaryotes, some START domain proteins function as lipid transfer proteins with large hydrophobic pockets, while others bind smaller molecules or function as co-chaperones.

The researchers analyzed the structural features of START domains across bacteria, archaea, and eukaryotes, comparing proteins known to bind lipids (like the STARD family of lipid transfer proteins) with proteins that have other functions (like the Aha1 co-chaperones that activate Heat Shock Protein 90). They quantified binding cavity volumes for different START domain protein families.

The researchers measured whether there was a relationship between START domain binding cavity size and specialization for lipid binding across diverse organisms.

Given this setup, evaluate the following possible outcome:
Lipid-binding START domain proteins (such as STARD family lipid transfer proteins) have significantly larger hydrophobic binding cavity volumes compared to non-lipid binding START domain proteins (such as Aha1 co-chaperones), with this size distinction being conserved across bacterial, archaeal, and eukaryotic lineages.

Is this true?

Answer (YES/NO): NO